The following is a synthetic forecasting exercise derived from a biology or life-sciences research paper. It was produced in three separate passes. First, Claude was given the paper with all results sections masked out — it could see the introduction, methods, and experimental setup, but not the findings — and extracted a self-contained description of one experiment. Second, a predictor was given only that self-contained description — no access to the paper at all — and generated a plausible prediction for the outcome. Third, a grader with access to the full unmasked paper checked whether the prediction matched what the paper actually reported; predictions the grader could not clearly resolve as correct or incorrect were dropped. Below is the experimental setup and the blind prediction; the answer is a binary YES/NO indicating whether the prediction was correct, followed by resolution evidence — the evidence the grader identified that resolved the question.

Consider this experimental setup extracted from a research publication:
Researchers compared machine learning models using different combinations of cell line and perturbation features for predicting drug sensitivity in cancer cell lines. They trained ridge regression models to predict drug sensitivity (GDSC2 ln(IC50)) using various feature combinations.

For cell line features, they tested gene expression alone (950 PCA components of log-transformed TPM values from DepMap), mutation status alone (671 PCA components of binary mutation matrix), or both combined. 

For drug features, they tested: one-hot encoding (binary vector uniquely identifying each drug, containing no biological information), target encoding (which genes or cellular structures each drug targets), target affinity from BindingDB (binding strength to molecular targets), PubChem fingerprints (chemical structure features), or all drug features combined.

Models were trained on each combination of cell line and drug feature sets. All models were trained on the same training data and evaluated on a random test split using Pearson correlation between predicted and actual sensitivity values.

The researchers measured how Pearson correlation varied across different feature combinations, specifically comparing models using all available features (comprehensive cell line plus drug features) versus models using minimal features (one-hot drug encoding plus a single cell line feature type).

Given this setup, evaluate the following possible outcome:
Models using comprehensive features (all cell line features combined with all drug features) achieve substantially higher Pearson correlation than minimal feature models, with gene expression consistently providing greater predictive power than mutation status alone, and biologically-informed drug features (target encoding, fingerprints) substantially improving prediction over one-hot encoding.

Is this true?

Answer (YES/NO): NO